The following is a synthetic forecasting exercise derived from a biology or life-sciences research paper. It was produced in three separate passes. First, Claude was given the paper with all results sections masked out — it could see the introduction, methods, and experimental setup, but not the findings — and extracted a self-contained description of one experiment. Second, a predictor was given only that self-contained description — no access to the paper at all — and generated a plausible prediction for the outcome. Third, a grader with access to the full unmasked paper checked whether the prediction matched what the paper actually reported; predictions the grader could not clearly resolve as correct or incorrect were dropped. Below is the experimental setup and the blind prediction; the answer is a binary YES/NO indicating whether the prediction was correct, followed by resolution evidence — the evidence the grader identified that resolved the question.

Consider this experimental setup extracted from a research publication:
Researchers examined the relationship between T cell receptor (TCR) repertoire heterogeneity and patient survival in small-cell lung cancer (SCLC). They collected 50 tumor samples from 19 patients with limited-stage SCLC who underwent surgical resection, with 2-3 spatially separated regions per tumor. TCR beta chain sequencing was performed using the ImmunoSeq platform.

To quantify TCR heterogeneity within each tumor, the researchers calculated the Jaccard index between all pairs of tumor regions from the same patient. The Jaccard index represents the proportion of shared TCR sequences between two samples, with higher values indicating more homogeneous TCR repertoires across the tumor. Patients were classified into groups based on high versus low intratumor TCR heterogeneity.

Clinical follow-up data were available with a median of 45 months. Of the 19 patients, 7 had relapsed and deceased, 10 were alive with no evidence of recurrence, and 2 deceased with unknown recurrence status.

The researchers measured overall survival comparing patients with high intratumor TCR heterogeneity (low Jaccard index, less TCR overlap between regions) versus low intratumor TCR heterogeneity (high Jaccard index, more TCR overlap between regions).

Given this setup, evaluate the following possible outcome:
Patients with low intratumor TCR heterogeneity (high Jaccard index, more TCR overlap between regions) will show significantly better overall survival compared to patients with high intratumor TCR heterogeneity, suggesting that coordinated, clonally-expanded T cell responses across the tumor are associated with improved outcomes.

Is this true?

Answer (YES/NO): YES